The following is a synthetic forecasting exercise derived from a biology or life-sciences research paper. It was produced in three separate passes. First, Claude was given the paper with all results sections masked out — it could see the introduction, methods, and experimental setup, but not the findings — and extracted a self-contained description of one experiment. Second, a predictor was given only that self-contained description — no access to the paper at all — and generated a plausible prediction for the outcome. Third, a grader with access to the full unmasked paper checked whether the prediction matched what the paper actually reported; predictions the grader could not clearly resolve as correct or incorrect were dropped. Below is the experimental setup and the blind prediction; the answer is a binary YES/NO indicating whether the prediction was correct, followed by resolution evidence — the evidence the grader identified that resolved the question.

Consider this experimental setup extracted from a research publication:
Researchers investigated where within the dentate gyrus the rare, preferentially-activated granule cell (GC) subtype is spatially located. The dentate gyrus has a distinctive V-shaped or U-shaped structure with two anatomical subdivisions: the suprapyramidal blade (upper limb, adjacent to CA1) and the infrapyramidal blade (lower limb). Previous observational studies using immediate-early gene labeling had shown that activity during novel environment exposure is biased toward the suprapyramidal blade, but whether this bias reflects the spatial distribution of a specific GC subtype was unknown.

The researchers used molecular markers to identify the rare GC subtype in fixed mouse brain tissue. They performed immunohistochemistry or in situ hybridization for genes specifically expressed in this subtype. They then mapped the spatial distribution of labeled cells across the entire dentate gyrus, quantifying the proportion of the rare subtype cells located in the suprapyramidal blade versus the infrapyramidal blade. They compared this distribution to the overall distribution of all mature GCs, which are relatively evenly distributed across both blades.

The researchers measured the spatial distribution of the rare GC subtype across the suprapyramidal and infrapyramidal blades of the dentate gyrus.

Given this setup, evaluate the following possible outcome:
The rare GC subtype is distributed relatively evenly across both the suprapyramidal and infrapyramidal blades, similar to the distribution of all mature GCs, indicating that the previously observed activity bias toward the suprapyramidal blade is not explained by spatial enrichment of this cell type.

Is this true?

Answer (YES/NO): NO